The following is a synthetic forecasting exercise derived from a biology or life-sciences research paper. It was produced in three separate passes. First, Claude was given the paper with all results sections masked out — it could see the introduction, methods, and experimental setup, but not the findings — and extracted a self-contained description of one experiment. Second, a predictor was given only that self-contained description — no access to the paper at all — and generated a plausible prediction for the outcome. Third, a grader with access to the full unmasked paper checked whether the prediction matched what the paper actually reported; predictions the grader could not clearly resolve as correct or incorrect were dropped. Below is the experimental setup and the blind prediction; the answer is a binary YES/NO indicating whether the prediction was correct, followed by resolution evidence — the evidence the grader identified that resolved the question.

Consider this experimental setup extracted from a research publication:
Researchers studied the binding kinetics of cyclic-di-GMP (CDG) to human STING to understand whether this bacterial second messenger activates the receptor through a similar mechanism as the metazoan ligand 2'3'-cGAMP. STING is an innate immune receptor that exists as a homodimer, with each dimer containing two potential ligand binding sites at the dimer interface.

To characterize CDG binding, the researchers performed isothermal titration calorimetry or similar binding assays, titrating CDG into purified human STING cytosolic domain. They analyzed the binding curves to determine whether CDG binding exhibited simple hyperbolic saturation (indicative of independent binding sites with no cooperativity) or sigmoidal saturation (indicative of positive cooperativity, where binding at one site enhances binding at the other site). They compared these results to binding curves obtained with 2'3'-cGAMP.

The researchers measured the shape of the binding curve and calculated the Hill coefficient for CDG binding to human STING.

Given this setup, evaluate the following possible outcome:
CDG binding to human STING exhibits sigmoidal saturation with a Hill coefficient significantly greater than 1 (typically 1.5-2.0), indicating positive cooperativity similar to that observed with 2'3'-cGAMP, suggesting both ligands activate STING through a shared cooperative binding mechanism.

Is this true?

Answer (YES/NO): NO